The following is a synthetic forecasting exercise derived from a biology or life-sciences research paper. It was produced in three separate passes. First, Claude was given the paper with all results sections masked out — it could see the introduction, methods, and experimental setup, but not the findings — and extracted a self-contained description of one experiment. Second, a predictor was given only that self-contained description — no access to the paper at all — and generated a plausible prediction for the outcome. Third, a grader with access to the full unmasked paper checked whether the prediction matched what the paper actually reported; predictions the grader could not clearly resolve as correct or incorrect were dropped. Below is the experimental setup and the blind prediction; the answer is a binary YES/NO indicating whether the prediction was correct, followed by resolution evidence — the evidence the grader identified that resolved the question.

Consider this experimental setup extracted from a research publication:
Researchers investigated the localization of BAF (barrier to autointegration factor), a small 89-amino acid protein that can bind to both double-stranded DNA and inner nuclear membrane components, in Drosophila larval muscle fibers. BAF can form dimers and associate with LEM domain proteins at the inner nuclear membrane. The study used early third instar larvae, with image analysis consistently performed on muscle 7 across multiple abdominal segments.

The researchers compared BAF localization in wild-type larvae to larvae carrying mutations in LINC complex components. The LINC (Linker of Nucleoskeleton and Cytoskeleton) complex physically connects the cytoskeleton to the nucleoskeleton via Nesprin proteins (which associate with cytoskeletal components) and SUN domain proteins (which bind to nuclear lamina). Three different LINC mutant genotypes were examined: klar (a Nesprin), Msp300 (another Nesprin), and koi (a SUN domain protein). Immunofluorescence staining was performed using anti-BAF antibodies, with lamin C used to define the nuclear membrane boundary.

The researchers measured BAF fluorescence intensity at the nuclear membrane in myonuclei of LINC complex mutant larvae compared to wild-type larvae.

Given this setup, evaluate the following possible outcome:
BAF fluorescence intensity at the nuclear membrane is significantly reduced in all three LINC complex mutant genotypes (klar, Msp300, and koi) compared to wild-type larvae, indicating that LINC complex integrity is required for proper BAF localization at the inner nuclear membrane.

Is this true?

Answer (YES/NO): YES